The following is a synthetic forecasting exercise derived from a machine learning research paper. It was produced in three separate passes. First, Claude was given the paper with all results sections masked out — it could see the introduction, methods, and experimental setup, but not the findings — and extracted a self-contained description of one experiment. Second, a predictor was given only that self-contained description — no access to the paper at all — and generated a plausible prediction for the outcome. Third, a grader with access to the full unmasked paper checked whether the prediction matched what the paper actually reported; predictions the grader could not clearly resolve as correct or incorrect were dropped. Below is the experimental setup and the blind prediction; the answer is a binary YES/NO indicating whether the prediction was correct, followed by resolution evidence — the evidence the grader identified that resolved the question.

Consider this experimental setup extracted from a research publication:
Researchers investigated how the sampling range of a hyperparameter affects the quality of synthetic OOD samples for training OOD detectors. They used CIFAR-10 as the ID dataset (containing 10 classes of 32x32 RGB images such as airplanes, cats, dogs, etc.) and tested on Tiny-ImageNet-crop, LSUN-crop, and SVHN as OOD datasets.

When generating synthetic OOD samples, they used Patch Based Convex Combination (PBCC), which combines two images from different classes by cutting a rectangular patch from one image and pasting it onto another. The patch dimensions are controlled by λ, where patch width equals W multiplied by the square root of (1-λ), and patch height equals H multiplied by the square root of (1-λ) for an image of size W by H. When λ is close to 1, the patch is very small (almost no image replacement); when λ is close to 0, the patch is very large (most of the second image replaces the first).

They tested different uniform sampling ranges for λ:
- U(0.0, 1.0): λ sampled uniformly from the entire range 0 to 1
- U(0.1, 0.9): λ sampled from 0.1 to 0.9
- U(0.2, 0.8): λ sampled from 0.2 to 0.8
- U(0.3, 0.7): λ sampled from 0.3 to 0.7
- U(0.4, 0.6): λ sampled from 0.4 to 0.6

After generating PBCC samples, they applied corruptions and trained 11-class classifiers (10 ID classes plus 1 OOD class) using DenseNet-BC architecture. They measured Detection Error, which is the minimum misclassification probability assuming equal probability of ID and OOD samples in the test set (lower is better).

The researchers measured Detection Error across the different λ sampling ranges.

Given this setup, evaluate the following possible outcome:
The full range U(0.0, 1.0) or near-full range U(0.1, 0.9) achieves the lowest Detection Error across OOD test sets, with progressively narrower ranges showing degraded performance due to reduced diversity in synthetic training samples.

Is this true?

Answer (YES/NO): NO